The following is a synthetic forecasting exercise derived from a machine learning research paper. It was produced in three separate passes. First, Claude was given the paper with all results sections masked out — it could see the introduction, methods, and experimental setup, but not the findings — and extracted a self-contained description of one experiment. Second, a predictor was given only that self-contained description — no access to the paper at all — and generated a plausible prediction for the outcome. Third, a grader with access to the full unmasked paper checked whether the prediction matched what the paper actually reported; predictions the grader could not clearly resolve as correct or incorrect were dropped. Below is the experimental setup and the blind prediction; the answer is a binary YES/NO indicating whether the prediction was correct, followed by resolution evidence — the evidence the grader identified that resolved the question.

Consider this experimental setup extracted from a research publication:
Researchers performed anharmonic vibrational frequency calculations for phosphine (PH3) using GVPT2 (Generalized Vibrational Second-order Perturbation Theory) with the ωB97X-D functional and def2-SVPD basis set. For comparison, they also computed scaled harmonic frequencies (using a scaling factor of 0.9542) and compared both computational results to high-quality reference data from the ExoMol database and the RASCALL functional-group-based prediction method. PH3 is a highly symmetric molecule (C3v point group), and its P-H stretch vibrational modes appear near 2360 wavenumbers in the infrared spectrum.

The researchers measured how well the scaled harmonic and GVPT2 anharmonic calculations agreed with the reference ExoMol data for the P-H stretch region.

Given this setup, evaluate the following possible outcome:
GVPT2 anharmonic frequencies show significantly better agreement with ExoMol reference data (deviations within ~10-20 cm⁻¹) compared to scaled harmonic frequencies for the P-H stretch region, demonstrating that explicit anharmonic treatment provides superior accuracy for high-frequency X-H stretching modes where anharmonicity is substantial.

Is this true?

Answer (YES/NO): NO